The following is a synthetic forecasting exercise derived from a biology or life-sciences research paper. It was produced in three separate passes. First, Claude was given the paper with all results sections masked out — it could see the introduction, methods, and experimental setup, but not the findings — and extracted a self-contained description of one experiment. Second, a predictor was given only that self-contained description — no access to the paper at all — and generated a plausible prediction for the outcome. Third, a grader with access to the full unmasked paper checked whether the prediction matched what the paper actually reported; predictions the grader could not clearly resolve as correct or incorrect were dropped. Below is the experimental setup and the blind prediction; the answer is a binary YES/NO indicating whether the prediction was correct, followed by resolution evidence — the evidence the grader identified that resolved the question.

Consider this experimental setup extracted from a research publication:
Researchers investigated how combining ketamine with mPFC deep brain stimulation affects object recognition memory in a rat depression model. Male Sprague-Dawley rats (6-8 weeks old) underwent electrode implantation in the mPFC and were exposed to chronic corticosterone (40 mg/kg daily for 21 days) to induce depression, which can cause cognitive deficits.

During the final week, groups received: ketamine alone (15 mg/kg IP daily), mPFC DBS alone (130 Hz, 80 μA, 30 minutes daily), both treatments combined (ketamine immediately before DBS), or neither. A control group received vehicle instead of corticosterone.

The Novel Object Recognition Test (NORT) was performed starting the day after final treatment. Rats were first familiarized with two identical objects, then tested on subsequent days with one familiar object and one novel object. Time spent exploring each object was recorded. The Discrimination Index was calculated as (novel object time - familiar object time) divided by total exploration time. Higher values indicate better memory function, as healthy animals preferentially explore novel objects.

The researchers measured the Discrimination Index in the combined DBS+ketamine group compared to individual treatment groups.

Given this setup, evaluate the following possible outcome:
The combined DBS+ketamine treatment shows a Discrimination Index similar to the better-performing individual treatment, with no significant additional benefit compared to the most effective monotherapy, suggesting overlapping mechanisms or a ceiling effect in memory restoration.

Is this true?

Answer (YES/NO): NO